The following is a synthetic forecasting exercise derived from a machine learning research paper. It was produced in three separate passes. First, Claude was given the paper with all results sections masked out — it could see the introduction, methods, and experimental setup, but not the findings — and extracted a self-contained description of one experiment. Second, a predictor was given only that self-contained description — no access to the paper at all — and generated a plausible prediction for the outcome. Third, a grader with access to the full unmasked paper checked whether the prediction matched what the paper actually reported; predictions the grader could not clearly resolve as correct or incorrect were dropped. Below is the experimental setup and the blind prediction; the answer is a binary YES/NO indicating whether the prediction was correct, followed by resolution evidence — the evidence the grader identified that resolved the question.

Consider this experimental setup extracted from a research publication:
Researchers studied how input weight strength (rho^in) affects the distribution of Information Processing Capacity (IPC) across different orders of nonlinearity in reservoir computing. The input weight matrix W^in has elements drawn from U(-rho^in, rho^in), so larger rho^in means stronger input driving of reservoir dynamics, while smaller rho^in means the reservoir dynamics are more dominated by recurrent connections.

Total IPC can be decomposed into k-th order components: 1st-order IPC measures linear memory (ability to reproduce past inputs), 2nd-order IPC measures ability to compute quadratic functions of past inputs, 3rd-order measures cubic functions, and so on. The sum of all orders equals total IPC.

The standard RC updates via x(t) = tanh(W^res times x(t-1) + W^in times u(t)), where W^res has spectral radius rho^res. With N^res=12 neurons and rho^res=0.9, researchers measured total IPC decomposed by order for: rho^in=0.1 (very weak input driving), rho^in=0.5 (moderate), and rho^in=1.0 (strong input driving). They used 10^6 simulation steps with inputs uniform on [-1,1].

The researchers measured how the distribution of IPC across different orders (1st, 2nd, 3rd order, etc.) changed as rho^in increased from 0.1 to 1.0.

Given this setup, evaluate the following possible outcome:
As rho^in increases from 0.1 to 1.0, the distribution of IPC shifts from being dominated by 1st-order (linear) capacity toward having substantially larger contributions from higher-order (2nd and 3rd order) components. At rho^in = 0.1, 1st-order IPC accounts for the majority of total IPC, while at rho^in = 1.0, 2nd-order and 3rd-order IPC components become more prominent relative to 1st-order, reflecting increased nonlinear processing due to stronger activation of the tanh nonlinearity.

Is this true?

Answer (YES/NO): NO